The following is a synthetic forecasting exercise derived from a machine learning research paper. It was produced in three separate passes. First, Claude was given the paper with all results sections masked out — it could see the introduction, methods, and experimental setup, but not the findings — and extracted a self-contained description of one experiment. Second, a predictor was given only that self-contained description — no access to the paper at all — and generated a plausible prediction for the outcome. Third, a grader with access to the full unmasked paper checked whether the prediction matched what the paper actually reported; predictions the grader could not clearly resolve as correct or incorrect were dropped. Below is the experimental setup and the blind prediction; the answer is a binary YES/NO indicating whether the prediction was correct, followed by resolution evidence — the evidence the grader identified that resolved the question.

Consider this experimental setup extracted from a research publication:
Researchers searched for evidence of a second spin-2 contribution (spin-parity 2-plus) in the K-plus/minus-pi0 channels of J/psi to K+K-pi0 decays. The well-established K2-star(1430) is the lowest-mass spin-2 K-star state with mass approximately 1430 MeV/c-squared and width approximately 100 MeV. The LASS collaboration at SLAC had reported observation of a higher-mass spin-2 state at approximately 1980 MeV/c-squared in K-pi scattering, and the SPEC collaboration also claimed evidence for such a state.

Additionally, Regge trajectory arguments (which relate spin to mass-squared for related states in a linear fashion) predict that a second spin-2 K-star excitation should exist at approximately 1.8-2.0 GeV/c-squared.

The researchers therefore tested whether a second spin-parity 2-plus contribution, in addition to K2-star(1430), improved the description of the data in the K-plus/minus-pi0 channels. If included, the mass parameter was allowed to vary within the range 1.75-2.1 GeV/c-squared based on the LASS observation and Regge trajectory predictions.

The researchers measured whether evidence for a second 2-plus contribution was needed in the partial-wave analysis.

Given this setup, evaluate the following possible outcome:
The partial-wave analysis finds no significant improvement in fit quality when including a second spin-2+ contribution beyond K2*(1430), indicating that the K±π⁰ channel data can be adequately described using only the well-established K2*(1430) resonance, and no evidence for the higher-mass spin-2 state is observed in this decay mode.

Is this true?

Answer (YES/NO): NO